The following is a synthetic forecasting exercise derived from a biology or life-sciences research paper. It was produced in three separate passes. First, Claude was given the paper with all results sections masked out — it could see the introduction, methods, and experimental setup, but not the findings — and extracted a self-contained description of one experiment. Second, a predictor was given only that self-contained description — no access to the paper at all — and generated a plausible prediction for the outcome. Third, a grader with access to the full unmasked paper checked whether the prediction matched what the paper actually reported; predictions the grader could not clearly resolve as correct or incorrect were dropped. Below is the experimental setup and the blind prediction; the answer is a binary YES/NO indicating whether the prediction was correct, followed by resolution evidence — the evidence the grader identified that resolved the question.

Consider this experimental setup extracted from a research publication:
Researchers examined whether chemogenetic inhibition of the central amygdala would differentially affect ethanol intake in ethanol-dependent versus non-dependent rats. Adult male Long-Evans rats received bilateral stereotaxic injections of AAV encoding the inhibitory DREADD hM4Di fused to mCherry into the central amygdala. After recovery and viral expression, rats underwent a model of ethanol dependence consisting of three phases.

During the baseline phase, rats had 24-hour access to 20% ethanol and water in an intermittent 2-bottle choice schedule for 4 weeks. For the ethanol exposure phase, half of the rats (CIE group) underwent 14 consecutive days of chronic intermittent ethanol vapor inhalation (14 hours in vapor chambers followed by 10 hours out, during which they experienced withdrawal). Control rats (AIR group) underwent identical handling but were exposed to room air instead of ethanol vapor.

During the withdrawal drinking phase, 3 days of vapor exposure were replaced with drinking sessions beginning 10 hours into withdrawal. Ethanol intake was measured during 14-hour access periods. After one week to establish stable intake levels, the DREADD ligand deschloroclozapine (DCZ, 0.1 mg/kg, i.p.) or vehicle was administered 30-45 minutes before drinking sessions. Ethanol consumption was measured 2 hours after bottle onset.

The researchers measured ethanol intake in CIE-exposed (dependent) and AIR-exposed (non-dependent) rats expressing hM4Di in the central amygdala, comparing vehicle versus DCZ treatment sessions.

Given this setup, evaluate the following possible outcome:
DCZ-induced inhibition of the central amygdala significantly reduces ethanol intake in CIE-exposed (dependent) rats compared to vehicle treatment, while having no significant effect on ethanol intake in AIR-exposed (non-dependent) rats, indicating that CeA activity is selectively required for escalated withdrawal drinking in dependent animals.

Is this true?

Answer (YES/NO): NO